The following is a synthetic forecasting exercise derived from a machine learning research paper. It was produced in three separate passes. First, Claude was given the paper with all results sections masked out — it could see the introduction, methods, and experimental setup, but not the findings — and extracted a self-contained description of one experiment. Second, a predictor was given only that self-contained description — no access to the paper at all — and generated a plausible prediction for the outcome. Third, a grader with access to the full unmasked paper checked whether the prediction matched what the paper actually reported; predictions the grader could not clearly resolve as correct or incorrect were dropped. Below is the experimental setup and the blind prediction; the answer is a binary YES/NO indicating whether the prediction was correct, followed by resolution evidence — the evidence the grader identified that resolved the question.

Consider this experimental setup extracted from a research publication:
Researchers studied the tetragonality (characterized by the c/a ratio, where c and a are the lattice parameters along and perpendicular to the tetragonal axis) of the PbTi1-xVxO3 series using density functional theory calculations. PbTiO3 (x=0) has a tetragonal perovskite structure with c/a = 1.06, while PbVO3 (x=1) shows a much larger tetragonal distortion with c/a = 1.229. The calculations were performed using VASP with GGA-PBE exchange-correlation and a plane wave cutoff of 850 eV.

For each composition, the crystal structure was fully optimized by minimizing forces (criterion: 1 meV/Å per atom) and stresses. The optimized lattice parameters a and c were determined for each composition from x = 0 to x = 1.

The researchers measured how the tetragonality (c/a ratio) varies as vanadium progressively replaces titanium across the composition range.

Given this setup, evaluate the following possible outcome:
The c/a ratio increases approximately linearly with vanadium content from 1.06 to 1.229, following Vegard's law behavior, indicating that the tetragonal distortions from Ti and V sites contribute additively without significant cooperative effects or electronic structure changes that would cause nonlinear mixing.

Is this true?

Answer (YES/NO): NO